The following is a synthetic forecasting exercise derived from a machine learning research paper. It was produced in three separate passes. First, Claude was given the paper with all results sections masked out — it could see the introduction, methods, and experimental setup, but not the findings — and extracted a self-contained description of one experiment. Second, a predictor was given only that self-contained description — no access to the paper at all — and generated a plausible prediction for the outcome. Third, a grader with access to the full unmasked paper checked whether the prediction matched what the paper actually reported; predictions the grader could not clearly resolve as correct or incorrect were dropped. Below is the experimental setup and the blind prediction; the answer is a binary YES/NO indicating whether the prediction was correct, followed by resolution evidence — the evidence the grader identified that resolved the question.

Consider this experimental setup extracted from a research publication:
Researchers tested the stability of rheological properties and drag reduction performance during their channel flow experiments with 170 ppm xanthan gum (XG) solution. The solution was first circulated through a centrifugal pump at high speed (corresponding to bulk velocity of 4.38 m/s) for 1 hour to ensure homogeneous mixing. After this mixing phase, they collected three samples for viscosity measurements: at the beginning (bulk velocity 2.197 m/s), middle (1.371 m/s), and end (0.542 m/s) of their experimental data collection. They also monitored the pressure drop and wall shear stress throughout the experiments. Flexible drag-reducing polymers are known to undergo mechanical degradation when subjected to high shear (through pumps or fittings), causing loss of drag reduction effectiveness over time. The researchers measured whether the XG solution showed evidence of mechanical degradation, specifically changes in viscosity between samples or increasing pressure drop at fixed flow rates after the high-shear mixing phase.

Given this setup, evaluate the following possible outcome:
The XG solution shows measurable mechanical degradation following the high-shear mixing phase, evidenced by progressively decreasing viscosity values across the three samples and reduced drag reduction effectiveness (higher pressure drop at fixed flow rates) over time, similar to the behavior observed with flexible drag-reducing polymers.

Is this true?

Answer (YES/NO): NO